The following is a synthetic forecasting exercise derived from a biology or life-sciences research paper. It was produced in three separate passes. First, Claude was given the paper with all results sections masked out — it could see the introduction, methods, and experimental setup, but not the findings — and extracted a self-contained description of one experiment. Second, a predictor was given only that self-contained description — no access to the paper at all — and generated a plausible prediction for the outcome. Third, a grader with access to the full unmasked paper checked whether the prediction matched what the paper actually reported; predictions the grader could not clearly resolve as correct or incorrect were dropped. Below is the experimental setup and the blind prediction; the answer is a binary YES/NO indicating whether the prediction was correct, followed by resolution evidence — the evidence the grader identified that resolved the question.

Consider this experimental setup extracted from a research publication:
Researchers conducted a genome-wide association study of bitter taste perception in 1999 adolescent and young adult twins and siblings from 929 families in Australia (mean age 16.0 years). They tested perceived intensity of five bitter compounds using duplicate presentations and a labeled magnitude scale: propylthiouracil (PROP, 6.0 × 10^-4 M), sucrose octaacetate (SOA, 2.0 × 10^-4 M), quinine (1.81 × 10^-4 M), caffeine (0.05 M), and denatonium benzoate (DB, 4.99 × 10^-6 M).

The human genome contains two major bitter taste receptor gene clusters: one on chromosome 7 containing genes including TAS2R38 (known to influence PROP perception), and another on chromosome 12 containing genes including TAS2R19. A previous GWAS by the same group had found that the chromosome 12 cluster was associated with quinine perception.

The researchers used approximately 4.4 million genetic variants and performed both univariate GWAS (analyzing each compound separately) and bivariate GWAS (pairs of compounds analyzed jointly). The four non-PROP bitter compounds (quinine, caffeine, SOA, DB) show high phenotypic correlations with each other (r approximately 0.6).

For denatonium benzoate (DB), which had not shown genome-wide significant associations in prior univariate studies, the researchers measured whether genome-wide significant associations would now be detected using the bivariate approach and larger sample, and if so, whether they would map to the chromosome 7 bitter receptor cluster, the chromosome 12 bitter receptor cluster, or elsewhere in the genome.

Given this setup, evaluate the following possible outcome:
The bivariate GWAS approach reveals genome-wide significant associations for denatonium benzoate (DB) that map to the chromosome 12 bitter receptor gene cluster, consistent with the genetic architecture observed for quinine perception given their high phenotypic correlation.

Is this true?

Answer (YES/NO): NO